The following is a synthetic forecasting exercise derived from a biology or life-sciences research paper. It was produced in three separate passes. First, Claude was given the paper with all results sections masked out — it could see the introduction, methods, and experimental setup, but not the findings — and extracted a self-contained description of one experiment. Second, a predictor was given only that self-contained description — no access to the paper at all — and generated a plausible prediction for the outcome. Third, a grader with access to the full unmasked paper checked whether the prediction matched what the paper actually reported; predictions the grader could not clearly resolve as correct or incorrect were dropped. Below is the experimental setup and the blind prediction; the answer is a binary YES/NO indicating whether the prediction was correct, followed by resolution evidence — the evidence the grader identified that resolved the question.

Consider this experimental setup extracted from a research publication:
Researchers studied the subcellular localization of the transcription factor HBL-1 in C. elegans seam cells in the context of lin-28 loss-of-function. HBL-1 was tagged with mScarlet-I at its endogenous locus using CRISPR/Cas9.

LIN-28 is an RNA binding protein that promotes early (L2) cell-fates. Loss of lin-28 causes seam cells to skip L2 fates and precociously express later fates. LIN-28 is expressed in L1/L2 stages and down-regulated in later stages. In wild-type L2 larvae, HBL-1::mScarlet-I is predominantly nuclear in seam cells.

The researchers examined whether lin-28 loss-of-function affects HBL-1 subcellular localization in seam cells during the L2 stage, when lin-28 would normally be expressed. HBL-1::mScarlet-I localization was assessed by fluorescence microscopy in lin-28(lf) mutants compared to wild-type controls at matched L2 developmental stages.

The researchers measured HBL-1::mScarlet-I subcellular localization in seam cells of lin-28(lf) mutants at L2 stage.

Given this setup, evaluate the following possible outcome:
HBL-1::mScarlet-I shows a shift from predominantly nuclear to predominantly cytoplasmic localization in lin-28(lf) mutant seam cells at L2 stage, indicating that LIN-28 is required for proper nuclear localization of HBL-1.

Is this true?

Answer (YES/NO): YES